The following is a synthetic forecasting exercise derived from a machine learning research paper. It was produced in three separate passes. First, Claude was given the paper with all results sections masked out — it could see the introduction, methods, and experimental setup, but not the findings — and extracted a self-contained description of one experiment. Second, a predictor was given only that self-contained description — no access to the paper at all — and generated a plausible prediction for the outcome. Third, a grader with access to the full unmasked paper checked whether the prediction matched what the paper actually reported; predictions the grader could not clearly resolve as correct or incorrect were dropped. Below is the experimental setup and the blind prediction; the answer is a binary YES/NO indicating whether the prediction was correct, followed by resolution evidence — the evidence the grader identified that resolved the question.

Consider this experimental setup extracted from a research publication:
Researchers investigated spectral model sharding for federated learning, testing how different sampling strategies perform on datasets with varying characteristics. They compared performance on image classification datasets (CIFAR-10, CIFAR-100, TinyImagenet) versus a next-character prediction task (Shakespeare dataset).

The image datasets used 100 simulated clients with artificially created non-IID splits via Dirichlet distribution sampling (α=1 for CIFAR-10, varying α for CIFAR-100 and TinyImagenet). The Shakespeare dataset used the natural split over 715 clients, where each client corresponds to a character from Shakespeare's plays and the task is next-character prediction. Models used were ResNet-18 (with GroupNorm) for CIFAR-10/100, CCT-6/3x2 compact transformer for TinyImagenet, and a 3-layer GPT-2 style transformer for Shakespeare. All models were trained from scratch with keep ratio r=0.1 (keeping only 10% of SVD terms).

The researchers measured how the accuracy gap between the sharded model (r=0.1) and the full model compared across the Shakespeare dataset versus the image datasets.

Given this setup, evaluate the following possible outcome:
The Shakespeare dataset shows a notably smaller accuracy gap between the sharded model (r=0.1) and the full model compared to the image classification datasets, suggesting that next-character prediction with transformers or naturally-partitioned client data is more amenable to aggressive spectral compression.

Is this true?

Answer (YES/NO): YES